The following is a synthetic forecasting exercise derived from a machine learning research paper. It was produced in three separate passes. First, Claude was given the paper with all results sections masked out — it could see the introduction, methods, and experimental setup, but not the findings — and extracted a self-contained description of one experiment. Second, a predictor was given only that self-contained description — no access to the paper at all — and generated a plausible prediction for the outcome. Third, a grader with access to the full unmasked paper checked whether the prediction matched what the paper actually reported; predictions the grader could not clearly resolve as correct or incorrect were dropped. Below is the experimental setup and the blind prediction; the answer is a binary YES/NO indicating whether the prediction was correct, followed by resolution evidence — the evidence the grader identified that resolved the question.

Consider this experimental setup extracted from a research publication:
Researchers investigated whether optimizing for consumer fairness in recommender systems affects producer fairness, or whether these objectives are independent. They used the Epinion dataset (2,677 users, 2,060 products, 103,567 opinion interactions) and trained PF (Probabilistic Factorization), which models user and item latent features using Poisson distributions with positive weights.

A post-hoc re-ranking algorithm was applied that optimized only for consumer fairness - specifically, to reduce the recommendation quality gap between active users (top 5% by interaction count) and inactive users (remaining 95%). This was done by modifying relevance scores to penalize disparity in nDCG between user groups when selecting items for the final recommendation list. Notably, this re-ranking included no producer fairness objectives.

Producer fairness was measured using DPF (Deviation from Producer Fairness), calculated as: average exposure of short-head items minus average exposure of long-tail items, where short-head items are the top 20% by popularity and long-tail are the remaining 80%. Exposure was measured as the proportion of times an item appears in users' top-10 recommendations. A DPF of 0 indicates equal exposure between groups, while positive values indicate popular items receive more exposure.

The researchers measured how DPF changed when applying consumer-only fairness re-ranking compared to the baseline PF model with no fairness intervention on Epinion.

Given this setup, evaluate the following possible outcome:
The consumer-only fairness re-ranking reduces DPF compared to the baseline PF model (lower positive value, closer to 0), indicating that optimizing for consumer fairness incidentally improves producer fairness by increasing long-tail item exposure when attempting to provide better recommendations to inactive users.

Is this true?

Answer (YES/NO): YES